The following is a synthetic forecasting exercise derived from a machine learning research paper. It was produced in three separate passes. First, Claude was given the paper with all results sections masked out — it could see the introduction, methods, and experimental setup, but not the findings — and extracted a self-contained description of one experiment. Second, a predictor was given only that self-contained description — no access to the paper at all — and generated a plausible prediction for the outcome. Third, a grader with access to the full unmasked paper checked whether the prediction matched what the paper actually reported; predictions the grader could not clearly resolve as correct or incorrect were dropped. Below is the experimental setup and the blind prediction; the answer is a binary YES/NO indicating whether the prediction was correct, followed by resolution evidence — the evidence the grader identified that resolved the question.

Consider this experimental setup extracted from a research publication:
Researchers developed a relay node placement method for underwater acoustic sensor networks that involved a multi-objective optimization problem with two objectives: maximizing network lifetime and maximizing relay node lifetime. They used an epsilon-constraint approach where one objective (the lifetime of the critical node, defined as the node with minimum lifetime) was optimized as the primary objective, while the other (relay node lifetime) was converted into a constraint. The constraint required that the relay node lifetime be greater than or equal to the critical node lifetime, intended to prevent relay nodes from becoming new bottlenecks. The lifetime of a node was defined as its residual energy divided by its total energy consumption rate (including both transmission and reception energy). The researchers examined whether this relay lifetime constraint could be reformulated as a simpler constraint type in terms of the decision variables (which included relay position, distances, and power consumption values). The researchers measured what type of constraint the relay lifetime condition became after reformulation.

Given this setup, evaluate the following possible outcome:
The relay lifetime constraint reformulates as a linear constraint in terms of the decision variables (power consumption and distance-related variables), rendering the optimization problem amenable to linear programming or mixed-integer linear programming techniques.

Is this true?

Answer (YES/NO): NO